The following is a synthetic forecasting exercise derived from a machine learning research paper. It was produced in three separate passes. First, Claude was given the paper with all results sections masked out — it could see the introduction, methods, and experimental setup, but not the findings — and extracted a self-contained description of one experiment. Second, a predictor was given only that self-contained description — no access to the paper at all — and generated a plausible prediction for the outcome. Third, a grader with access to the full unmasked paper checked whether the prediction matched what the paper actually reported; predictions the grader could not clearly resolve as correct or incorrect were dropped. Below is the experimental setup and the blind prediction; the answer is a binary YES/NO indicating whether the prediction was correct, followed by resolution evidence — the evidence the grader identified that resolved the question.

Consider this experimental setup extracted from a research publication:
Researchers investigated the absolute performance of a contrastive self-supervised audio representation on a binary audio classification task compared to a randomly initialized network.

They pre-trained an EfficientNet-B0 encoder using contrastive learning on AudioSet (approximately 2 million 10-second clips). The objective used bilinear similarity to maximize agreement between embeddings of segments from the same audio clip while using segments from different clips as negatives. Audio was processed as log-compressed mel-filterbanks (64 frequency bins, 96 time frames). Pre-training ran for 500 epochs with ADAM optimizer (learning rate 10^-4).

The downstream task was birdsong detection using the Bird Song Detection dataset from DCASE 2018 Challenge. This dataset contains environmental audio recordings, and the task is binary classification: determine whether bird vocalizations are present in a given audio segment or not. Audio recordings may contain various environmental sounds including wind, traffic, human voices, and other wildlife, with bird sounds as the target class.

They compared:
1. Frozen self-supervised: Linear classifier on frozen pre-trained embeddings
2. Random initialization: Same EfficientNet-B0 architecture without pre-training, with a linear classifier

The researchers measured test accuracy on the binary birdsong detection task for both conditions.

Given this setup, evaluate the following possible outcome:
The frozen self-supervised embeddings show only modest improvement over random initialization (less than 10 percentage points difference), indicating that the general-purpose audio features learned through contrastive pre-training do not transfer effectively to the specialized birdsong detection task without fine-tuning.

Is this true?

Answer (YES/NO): NO